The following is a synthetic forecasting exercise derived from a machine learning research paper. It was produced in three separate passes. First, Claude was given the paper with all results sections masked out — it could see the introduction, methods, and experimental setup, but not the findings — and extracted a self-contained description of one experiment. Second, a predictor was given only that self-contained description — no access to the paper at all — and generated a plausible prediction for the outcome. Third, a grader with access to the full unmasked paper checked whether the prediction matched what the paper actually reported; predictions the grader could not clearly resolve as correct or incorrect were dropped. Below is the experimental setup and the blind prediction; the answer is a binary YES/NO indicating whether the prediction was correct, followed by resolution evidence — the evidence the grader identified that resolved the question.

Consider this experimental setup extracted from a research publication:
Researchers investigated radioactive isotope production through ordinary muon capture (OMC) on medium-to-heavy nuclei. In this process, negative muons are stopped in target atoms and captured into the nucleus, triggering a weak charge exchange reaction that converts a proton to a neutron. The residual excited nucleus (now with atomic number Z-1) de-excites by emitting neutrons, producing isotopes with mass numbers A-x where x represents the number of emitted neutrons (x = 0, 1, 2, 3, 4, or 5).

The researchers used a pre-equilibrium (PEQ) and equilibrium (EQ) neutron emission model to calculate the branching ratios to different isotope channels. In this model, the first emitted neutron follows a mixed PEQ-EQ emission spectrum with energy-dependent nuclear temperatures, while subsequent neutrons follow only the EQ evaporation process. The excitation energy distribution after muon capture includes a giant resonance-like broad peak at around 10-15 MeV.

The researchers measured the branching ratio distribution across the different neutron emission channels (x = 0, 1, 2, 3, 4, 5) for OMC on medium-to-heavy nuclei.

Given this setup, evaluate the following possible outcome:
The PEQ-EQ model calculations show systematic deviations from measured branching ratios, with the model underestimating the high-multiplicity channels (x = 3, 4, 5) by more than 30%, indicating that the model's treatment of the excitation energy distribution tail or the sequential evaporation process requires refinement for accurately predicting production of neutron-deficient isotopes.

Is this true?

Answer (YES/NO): NO